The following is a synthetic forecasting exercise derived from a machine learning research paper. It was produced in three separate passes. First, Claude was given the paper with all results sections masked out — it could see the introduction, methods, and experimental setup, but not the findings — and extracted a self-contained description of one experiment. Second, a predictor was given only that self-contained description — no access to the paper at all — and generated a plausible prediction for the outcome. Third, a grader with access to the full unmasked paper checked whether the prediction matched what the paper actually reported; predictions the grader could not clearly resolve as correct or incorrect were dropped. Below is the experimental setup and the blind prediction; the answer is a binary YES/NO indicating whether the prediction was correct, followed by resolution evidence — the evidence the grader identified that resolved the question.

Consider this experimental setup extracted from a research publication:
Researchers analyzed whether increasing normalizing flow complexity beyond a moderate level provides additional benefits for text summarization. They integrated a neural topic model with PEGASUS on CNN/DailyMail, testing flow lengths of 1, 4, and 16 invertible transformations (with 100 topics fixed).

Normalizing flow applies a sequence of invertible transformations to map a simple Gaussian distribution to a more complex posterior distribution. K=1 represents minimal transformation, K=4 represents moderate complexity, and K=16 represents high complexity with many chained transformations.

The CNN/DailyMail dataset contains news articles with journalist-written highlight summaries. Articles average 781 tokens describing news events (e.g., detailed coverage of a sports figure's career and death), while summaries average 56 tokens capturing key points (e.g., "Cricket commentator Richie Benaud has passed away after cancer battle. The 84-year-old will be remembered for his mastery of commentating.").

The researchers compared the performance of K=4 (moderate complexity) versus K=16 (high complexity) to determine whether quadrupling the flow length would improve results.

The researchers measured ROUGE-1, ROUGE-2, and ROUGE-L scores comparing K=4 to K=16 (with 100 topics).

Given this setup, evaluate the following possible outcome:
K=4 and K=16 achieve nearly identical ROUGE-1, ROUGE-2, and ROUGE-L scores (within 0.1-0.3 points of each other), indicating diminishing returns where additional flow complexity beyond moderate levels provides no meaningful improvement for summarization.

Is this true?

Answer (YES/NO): YES